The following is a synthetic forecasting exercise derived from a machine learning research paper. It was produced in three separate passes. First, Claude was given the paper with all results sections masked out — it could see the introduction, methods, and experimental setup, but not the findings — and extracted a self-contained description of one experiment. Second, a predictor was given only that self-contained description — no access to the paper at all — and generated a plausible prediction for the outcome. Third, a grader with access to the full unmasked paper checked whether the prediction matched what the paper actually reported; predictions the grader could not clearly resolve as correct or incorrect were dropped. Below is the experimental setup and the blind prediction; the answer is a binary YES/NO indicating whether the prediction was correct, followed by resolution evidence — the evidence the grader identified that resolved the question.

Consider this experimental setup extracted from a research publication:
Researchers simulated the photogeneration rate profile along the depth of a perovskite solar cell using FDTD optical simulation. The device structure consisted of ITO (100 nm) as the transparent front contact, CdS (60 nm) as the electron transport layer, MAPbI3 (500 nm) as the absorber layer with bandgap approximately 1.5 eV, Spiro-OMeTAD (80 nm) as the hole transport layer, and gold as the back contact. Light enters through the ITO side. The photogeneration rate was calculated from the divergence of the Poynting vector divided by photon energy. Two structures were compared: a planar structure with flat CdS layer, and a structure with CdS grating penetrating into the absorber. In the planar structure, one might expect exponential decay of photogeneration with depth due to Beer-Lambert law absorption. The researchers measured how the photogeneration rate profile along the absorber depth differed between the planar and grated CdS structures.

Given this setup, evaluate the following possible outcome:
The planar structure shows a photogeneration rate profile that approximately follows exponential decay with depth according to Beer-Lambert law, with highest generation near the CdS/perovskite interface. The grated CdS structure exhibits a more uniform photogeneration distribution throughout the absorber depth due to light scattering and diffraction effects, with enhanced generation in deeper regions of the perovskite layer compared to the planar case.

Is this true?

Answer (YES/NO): NO